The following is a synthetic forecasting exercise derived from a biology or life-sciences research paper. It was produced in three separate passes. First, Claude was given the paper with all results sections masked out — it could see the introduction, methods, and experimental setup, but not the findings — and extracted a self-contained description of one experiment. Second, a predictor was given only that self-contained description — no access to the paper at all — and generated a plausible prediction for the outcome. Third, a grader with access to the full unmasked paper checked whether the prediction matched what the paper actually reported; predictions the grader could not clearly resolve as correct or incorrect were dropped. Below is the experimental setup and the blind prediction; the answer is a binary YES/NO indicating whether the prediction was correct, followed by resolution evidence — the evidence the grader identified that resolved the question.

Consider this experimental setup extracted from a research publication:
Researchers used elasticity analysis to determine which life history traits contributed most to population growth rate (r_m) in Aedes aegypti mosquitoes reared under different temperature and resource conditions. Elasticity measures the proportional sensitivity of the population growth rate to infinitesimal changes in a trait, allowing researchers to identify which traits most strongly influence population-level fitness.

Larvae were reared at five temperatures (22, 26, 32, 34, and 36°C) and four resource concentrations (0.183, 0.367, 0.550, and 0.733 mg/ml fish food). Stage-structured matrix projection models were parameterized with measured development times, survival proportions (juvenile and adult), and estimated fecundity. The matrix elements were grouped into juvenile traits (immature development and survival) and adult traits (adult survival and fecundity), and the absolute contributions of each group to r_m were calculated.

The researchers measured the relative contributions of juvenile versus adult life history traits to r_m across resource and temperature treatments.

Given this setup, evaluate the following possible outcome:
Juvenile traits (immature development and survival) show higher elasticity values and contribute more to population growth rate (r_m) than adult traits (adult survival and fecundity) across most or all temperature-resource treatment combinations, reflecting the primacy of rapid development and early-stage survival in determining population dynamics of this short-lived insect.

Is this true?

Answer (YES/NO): YES